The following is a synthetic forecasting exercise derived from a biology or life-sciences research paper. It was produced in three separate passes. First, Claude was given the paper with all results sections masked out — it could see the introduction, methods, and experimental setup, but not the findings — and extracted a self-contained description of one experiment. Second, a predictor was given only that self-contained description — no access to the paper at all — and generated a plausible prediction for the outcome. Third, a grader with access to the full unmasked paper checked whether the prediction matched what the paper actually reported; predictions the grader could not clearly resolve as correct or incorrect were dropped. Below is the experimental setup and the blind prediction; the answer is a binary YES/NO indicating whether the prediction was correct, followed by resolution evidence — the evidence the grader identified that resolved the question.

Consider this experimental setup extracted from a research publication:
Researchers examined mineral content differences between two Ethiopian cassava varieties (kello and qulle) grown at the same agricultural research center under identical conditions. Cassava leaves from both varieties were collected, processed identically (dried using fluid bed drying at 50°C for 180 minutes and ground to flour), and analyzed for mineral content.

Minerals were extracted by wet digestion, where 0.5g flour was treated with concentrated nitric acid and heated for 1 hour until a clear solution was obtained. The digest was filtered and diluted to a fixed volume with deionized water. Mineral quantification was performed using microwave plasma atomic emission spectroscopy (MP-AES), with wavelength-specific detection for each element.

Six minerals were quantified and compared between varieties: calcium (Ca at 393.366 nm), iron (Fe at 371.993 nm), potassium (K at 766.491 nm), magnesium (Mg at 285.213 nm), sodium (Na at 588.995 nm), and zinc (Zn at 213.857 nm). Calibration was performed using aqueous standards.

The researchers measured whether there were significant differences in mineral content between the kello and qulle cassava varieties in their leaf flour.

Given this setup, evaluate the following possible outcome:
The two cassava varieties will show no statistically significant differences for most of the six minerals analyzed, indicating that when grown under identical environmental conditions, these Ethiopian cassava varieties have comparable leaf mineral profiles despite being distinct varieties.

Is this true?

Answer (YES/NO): YES